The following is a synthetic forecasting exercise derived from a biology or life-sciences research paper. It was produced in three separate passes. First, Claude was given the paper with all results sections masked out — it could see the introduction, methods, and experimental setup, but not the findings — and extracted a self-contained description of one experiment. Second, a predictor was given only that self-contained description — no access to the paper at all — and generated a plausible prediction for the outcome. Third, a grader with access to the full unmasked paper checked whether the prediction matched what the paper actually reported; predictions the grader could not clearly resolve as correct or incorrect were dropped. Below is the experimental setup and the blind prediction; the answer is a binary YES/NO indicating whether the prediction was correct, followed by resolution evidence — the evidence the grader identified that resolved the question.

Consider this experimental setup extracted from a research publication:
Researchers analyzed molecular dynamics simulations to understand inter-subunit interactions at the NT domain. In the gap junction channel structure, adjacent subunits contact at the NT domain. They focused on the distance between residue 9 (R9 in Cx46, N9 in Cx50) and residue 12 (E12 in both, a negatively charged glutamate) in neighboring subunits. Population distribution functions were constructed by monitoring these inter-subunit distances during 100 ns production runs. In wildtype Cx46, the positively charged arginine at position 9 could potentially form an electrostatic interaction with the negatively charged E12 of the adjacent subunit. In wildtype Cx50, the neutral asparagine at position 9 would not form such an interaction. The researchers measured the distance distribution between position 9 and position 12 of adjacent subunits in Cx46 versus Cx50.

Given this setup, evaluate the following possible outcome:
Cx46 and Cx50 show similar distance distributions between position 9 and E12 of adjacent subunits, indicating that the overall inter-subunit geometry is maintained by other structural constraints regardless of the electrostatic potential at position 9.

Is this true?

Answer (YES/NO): NO